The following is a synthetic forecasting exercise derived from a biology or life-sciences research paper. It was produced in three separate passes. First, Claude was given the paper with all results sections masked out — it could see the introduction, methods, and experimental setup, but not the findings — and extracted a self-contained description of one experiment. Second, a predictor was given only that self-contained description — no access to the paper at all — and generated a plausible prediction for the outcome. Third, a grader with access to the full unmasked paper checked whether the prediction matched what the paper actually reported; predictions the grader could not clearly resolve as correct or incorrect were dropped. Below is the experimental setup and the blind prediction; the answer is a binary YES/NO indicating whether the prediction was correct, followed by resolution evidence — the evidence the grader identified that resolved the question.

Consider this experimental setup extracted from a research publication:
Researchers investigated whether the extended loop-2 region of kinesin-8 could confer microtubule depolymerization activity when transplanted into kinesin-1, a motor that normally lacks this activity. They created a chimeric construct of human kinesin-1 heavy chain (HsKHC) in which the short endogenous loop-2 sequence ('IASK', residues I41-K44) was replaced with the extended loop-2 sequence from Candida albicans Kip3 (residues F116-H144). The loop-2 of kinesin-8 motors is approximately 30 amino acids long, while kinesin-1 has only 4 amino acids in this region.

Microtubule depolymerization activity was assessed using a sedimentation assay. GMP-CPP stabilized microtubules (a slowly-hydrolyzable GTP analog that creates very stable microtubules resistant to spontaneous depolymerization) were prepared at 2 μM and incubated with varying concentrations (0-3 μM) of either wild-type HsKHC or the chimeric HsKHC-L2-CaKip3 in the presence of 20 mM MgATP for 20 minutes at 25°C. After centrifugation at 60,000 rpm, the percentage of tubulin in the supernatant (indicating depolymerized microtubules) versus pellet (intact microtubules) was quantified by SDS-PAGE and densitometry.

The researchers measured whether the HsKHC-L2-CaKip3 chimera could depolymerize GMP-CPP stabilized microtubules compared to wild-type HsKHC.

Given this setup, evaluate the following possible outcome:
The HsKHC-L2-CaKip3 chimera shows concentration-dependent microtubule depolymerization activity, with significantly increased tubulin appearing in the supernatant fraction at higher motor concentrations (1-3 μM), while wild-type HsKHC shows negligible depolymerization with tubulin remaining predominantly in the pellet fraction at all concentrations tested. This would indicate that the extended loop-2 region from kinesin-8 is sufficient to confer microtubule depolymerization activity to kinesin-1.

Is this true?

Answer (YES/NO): NO